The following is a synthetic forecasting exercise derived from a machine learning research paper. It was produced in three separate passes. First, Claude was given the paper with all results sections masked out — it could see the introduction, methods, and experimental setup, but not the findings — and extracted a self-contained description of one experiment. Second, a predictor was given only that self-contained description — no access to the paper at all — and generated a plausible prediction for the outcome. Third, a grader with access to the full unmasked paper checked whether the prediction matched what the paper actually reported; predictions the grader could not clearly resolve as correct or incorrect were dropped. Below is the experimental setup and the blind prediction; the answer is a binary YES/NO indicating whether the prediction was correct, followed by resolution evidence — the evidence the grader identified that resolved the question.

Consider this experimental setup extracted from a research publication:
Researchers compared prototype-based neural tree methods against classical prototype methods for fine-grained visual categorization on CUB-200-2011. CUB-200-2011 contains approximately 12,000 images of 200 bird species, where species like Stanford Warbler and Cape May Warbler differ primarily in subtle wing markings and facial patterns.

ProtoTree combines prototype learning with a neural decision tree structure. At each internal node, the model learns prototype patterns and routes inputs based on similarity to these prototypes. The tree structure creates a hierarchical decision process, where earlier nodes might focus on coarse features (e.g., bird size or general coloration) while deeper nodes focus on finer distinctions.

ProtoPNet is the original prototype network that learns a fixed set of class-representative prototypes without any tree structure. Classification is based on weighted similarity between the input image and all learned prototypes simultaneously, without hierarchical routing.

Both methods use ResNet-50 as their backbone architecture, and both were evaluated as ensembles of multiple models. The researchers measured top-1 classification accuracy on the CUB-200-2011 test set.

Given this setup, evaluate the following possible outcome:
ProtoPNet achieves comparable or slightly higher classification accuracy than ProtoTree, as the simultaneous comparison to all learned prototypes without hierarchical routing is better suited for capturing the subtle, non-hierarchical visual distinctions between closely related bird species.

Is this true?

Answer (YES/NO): NO